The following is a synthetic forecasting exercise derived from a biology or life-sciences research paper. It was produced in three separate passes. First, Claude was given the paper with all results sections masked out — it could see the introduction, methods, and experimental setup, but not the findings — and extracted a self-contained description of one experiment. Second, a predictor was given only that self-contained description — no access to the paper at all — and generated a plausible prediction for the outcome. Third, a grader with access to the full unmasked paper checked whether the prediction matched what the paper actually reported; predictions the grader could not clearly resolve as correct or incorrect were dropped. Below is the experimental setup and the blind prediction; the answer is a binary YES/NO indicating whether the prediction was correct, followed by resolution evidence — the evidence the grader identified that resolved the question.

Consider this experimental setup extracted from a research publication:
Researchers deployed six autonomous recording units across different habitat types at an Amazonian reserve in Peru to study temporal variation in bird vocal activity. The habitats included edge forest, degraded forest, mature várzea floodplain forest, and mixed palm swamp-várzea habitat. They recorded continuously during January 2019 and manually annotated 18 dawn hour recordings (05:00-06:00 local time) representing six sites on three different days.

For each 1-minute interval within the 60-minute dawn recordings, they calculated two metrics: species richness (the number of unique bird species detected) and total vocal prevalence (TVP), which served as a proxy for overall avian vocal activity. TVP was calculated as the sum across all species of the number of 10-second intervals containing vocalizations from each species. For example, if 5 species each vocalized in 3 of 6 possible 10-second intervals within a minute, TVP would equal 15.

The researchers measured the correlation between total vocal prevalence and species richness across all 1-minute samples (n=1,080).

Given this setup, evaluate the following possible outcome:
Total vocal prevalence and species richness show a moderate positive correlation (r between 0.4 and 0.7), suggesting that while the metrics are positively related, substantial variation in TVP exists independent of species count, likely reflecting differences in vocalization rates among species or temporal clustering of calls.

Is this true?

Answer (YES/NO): NO